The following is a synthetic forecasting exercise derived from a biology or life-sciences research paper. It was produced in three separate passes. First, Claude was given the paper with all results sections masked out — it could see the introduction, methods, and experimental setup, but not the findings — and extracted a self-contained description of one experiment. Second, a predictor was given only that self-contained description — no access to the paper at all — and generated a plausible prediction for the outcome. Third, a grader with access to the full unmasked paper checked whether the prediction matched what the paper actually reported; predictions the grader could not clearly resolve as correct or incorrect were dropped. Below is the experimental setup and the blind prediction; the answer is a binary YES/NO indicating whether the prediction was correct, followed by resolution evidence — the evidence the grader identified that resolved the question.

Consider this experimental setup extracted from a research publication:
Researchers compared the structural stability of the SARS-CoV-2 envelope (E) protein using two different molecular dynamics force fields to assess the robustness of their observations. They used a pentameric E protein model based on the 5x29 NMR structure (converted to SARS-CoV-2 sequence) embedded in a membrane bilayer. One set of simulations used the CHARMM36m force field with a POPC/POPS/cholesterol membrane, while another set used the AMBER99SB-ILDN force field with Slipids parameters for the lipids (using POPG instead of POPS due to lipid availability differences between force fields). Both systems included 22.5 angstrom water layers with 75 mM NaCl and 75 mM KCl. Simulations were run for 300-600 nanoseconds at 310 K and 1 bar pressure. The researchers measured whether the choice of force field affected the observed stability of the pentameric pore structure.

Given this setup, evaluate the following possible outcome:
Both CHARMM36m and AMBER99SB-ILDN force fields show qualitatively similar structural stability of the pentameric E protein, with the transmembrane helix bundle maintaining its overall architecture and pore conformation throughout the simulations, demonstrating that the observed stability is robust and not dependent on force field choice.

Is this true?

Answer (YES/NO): NO